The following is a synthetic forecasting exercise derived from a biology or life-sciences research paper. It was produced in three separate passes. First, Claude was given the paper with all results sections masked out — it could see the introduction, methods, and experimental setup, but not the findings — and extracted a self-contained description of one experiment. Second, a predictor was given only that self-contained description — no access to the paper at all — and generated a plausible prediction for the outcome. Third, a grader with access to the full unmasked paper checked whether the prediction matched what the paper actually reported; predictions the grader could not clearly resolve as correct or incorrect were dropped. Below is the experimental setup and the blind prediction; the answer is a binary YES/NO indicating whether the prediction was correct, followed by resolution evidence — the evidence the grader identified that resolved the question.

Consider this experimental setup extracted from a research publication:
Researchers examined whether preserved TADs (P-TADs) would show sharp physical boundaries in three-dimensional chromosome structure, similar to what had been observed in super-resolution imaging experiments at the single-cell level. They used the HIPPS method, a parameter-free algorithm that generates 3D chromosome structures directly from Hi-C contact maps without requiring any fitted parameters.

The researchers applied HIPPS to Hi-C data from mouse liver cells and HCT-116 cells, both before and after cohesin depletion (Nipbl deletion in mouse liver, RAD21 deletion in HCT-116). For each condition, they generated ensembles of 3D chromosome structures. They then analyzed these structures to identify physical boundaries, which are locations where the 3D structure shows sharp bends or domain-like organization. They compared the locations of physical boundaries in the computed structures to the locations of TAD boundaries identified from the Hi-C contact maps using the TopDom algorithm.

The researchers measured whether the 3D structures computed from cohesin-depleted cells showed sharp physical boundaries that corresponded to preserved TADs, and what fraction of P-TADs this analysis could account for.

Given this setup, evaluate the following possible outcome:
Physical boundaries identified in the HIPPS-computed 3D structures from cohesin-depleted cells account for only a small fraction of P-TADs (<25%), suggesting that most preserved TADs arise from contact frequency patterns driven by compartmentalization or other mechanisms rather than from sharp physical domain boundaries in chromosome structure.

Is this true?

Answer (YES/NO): NO